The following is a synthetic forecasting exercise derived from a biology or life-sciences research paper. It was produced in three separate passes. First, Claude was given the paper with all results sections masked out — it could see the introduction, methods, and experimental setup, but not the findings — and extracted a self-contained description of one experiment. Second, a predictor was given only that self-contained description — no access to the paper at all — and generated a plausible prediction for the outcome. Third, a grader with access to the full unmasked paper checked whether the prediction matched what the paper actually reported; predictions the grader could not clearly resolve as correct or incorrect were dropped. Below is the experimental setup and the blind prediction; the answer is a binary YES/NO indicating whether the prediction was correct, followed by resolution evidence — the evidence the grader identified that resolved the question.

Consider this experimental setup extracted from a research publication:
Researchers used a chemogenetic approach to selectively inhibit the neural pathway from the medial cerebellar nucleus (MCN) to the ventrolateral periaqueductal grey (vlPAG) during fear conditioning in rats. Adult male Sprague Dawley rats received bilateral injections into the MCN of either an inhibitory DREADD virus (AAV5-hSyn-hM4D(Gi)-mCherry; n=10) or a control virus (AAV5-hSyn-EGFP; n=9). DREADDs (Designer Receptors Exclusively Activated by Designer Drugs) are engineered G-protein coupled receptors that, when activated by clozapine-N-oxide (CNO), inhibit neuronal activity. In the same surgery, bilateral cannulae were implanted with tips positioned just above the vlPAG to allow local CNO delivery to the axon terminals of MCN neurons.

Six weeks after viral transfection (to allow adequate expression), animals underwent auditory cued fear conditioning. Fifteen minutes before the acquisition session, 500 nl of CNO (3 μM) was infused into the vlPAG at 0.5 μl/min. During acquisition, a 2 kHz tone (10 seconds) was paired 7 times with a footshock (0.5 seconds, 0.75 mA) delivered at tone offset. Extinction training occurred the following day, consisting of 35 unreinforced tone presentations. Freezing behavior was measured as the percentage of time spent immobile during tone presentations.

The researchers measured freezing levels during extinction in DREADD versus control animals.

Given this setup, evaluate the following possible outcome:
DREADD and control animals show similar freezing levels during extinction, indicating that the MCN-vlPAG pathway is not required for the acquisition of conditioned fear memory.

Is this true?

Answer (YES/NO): YES